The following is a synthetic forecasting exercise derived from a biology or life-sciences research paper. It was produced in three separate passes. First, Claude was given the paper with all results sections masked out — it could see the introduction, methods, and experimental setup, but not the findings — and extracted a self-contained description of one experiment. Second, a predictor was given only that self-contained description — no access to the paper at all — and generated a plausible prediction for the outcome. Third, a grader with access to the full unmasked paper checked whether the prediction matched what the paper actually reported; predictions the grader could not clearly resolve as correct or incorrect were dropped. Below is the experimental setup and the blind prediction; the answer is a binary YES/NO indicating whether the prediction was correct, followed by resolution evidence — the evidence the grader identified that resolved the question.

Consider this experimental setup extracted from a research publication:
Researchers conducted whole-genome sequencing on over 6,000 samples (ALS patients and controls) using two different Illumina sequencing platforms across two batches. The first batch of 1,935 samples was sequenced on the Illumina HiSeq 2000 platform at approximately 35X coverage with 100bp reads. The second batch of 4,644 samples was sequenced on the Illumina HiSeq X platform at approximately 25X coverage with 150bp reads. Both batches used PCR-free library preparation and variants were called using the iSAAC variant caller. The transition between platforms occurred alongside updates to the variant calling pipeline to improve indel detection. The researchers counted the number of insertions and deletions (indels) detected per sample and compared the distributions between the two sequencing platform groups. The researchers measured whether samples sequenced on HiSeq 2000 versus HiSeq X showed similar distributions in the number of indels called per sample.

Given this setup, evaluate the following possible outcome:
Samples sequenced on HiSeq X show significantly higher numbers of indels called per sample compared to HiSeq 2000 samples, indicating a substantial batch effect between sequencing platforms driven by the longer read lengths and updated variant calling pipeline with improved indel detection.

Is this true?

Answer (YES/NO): YES